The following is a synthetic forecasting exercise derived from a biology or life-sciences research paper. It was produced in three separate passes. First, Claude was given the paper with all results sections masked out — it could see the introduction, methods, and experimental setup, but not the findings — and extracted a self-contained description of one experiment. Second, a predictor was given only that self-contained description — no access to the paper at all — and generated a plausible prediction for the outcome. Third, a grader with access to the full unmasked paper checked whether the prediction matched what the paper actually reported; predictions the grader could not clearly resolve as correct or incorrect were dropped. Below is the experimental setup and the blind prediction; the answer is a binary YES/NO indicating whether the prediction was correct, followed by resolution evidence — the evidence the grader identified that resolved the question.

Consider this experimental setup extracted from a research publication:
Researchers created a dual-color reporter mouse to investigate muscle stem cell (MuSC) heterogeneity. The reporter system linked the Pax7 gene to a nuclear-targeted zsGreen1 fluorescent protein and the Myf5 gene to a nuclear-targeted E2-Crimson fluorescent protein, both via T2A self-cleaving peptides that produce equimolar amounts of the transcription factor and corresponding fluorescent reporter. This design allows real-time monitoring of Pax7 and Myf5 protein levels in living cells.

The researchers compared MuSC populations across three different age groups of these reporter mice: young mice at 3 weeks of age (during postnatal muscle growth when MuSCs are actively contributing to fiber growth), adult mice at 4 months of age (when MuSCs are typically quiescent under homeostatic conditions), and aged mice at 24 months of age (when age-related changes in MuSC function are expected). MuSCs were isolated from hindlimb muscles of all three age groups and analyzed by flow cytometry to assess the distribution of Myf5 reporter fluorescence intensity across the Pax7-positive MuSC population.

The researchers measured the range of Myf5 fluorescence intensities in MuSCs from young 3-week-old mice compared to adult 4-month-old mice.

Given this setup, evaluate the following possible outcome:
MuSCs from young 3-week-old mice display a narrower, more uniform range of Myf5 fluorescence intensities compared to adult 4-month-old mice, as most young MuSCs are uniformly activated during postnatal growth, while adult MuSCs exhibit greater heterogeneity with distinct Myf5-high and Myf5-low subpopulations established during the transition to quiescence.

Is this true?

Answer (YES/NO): NO